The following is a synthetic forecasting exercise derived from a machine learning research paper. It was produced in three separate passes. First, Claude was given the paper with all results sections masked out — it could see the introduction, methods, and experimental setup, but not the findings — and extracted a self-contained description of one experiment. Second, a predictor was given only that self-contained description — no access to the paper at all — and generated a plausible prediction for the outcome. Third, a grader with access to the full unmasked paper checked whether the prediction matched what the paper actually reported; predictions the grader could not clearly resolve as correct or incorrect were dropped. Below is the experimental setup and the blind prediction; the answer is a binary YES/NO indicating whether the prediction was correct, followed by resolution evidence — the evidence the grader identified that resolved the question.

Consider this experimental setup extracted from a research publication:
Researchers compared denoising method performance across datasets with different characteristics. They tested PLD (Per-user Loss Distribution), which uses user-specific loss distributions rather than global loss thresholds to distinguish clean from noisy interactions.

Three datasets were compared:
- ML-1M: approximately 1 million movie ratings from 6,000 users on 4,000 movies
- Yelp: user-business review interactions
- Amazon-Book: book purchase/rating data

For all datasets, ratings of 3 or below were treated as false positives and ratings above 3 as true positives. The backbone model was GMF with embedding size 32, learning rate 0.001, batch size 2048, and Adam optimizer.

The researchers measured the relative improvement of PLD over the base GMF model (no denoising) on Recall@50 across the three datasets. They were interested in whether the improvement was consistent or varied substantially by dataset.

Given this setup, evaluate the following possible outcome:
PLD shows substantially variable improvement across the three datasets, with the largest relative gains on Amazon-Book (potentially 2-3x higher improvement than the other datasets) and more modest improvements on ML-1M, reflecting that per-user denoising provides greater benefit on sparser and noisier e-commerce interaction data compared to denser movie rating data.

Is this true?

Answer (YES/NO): NO